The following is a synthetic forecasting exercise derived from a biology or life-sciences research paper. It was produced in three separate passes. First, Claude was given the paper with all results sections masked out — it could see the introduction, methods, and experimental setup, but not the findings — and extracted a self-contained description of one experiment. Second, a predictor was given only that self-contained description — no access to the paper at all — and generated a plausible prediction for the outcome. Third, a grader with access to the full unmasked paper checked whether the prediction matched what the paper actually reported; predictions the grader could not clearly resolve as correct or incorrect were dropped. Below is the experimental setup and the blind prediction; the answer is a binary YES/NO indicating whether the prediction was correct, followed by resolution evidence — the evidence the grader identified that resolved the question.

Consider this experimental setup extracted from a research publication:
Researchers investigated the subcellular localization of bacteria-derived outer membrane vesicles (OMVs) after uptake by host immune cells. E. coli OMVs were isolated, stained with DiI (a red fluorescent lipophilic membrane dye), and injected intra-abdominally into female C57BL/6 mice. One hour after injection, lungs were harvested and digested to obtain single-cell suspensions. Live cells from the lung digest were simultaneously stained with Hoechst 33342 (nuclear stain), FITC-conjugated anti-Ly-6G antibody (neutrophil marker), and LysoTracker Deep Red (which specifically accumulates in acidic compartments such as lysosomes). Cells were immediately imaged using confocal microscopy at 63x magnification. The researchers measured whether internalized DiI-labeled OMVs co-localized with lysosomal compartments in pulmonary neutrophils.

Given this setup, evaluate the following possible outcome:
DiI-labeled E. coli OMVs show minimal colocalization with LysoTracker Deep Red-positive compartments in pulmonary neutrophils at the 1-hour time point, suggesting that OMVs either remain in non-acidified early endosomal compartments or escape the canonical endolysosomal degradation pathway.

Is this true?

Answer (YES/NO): NO